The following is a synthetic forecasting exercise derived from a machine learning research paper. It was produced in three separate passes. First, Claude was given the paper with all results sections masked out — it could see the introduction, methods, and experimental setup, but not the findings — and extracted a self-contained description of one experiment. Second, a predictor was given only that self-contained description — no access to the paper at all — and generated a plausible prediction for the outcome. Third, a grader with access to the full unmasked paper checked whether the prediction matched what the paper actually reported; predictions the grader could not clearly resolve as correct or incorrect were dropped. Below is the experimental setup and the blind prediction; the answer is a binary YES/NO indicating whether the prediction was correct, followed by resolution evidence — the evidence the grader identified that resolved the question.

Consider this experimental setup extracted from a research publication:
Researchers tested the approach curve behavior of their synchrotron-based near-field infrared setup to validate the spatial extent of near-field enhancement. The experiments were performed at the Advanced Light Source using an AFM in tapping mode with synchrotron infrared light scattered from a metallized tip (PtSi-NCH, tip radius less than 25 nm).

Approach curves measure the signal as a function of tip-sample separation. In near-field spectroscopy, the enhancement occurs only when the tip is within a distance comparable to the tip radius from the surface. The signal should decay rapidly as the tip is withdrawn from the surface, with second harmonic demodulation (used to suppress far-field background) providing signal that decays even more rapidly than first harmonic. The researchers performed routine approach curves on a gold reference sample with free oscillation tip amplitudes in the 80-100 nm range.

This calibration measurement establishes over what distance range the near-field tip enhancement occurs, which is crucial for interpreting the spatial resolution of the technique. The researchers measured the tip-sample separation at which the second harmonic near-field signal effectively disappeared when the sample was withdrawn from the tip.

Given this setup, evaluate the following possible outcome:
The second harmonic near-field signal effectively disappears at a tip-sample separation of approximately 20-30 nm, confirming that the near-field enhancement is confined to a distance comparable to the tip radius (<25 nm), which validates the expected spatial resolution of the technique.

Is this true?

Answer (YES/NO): YES